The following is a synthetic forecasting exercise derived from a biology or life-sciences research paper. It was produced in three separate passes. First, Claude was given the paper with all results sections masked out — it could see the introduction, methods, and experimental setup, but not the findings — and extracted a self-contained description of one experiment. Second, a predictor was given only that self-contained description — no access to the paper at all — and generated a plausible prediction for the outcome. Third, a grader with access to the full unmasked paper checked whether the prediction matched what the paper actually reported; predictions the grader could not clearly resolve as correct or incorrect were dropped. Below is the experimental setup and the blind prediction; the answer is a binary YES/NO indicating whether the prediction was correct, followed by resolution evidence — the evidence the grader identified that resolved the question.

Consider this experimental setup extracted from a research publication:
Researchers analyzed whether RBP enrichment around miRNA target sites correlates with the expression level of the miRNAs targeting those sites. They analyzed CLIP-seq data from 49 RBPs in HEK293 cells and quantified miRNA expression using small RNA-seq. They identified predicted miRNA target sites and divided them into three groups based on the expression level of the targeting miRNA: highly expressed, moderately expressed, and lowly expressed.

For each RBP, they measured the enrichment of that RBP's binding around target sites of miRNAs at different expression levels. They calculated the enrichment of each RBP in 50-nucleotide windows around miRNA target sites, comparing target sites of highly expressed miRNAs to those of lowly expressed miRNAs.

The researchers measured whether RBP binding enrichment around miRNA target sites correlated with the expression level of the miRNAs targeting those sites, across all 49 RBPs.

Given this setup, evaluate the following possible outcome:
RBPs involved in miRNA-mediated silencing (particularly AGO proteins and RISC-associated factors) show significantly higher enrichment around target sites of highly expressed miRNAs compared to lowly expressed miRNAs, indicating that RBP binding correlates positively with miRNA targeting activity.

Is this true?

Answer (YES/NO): YES